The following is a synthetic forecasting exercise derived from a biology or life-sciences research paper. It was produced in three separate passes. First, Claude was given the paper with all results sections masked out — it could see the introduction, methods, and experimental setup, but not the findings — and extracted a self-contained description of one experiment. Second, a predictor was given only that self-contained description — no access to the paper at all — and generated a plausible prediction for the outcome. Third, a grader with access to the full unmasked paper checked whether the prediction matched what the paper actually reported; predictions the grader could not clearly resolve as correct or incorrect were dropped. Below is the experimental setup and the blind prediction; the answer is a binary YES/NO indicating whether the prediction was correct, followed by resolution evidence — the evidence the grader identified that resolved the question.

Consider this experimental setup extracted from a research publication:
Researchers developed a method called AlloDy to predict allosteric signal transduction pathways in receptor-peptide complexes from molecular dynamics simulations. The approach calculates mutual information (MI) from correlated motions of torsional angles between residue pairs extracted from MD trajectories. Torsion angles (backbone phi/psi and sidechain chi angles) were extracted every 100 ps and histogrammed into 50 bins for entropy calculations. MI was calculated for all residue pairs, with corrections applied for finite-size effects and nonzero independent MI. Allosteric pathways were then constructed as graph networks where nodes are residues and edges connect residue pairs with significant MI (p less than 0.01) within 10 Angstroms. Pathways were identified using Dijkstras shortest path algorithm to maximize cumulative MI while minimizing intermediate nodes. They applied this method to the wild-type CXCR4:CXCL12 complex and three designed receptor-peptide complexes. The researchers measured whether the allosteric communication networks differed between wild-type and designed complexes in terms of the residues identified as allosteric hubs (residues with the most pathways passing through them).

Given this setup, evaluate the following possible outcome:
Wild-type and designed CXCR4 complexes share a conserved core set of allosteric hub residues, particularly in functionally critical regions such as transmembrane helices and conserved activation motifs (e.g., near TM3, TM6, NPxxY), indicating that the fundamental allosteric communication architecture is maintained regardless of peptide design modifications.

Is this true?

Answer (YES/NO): YES